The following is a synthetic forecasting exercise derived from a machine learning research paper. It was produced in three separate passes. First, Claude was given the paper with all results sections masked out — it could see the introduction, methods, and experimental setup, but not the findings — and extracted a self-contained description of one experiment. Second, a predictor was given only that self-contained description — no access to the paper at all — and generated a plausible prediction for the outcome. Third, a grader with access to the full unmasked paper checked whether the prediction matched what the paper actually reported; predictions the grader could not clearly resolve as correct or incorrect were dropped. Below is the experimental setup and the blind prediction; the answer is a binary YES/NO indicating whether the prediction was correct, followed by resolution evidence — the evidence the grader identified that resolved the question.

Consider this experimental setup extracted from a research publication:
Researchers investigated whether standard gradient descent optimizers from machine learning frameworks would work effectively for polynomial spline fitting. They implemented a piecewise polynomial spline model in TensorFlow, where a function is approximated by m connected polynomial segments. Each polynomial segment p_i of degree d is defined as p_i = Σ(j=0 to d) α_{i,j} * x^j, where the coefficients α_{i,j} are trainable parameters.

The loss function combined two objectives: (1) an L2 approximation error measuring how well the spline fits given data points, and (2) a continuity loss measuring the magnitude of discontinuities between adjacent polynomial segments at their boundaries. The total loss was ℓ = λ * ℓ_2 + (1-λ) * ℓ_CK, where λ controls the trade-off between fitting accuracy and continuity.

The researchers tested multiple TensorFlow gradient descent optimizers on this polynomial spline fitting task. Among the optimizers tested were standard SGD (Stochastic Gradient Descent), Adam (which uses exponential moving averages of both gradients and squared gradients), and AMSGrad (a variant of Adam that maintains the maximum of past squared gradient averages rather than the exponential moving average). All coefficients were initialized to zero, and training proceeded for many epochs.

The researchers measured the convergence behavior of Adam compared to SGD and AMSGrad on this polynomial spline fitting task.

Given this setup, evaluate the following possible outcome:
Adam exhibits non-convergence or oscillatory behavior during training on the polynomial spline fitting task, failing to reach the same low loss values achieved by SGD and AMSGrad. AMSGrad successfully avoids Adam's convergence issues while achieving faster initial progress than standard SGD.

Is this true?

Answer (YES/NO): NO